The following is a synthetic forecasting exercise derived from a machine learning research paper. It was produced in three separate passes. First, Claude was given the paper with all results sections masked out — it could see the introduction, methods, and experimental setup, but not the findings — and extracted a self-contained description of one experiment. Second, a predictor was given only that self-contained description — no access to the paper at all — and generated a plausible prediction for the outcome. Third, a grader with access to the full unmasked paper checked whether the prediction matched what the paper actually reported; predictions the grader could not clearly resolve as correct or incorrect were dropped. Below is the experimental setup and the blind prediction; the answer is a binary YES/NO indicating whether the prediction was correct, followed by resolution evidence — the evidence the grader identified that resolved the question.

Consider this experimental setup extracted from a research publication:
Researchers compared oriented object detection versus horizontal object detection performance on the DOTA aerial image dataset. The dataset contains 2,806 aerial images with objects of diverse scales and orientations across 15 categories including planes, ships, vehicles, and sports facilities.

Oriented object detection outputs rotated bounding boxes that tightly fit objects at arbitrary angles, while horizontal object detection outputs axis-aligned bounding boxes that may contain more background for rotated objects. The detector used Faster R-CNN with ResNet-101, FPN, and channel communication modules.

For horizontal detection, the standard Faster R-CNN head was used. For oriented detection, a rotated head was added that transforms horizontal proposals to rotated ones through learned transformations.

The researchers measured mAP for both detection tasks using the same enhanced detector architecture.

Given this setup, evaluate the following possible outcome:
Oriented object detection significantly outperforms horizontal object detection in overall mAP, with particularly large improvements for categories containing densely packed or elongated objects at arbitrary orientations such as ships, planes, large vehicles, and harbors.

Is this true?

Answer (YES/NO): NO